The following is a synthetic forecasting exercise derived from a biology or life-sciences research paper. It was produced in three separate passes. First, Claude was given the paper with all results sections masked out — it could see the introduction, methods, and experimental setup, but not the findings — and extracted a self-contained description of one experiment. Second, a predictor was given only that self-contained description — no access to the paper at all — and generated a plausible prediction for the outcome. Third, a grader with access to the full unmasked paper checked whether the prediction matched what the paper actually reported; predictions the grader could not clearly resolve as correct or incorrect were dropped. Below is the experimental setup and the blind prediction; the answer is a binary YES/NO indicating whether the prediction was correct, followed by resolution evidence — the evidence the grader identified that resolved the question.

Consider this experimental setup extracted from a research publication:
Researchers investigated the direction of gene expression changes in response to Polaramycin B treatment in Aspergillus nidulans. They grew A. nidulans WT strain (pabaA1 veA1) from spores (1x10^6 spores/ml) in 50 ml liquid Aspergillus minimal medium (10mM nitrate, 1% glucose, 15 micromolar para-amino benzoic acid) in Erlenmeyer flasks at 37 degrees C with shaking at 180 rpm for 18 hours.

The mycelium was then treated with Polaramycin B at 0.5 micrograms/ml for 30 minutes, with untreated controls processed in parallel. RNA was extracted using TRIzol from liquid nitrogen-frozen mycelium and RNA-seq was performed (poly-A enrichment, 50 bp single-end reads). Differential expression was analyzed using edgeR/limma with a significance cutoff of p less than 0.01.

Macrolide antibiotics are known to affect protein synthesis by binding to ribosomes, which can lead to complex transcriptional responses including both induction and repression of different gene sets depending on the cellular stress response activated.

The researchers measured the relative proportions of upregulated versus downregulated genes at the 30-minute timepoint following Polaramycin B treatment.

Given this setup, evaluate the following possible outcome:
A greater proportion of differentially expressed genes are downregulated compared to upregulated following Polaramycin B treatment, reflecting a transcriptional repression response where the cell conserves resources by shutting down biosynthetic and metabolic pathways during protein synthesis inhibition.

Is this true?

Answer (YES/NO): YES